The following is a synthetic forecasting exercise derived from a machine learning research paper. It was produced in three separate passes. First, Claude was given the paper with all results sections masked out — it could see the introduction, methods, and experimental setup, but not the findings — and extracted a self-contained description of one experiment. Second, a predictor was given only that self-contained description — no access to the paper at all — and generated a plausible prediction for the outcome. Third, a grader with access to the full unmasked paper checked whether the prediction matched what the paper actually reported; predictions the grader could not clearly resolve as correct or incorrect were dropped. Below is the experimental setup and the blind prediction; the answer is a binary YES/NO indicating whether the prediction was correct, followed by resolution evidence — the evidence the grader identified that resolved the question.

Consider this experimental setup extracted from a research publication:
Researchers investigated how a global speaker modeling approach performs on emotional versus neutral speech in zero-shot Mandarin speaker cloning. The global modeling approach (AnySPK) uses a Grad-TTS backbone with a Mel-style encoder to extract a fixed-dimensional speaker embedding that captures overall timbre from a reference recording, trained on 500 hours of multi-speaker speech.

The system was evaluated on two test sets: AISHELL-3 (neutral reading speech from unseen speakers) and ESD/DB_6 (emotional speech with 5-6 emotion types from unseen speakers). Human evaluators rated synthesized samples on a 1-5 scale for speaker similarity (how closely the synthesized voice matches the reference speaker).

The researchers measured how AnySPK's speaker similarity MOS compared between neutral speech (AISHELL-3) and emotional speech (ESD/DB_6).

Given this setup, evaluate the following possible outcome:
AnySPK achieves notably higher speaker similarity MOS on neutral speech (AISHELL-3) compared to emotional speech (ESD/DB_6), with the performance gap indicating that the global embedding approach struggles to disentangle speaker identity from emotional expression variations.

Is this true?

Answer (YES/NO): NO